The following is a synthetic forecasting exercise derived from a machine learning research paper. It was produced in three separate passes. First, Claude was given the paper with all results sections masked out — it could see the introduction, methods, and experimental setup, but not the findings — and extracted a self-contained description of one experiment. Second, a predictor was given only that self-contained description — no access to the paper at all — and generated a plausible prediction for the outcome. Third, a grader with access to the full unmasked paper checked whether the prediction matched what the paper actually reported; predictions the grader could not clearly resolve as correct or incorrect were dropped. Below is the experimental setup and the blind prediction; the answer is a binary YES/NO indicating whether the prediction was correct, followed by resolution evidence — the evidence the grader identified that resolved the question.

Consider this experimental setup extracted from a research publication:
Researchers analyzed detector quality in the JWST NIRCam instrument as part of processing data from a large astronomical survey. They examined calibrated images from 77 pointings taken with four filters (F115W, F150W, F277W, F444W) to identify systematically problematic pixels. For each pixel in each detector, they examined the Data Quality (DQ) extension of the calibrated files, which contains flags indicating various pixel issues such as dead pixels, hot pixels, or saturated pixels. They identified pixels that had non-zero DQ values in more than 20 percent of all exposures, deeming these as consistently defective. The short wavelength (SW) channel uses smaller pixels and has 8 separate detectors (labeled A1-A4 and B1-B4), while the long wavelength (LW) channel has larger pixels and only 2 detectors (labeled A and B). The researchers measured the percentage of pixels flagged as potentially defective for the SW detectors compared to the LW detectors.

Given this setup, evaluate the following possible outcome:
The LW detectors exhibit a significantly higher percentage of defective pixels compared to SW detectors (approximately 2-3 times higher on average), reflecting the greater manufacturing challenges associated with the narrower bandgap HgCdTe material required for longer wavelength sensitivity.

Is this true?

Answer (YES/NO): YES